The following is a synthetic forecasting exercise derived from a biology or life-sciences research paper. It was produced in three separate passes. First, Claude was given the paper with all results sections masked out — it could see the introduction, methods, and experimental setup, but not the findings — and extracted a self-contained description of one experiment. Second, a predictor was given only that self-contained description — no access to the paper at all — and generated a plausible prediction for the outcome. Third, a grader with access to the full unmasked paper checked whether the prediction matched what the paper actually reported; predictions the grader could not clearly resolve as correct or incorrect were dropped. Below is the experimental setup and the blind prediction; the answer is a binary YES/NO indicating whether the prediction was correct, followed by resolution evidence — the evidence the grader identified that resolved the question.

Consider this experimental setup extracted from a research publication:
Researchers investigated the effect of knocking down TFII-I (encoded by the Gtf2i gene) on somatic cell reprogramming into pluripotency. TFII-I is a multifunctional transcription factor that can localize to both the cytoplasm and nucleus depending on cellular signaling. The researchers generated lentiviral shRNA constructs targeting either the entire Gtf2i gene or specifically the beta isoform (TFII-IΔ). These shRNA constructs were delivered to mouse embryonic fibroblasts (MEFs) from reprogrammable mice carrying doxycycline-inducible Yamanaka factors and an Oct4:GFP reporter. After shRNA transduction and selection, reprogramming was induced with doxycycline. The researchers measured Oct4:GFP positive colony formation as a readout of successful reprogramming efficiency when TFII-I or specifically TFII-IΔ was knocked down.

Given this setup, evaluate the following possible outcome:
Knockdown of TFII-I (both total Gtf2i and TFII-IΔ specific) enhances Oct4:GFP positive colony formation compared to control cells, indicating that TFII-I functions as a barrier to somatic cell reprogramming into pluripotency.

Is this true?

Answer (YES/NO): YES